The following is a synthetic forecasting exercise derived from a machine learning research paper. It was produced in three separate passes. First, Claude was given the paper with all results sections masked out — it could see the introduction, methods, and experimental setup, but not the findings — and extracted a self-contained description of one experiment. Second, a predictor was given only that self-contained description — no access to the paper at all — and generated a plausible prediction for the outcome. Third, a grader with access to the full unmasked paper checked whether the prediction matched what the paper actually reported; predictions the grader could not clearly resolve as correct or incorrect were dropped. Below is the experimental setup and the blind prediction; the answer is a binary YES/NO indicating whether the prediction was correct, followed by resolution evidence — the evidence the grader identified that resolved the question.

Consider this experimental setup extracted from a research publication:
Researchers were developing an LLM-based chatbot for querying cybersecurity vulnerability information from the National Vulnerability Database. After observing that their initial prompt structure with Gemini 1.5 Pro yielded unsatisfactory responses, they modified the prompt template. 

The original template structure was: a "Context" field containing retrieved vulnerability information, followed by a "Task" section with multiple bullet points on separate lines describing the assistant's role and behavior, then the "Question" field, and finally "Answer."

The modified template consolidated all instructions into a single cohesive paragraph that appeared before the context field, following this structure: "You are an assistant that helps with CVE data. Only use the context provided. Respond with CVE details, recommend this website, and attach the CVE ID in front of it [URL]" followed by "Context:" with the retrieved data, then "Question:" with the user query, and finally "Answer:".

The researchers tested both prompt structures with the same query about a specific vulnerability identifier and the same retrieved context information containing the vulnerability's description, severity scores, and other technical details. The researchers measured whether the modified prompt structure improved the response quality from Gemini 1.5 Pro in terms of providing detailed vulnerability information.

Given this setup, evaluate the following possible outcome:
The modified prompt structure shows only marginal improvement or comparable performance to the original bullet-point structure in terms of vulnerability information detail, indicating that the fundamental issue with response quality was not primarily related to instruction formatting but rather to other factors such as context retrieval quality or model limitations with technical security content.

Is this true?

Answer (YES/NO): NO